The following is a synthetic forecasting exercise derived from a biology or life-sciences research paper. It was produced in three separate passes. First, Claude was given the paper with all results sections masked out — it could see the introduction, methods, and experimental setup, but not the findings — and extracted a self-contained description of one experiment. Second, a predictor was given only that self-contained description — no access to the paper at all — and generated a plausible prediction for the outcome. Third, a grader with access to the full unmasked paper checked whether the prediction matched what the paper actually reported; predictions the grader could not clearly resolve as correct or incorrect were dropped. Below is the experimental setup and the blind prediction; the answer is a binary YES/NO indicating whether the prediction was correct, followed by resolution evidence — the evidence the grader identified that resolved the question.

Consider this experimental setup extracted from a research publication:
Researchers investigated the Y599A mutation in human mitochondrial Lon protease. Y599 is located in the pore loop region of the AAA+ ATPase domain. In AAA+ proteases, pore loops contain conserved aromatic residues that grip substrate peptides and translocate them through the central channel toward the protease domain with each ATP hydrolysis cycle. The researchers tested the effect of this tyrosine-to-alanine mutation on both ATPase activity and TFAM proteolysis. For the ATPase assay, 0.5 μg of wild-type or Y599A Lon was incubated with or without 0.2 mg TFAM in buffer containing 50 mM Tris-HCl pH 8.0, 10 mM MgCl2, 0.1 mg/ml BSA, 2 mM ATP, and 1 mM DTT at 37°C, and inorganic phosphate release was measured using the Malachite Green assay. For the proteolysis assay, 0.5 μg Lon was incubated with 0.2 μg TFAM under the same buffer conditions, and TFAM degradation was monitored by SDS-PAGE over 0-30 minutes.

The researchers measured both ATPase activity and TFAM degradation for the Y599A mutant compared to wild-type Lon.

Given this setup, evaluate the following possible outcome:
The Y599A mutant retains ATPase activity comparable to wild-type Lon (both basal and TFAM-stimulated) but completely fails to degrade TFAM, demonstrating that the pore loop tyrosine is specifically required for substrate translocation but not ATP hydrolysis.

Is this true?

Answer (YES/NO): NO